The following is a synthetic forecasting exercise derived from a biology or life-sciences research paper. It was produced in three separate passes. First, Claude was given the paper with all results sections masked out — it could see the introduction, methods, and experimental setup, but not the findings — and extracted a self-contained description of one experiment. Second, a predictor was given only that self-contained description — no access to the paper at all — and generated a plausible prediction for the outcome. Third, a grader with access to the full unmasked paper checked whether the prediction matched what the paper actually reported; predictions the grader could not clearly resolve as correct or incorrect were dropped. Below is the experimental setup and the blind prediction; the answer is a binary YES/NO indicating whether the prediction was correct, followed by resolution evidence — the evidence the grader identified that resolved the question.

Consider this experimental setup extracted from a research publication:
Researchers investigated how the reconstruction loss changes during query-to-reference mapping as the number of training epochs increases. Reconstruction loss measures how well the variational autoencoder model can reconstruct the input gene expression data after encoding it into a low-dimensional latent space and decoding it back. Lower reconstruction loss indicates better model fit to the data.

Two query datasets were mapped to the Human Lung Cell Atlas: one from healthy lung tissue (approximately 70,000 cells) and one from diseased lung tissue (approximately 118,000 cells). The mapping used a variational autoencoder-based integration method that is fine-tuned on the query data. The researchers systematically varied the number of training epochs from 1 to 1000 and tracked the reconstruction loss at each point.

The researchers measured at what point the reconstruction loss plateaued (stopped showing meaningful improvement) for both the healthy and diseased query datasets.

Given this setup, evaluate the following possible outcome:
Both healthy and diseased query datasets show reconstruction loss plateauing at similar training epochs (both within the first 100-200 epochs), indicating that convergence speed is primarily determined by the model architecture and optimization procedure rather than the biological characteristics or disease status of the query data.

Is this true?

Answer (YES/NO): YES